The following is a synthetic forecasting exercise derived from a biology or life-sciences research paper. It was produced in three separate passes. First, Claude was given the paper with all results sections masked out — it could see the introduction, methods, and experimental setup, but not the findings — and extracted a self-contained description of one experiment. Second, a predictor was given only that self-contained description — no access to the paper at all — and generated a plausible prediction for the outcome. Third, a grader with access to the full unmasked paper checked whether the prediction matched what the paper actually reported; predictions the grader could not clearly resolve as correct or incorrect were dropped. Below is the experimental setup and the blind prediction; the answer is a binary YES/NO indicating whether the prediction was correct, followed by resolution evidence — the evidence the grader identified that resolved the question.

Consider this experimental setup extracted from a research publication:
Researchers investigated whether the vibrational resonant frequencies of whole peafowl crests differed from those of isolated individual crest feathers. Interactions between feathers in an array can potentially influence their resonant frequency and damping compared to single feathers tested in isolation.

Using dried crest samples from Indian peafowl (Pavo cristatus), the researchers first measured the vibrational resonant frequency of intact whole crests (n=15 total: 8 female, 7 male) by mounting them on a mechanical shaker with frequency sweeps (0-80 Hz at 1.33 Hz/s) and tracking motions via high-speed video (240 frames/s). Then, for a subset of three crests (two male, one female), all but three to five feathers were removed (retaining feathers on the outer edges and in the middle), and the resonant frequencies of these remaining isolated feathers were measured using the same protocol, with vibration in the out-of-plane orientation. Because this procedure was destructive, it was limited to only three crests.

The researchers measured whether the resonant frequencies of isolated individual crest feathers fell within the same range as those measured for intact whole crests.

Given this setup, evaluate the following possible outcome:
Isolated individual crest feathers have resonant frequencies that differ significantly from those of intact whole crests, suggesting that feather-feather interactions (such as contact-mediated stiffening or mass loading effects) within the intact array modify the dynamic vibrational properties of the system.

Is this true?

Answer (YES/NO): NO